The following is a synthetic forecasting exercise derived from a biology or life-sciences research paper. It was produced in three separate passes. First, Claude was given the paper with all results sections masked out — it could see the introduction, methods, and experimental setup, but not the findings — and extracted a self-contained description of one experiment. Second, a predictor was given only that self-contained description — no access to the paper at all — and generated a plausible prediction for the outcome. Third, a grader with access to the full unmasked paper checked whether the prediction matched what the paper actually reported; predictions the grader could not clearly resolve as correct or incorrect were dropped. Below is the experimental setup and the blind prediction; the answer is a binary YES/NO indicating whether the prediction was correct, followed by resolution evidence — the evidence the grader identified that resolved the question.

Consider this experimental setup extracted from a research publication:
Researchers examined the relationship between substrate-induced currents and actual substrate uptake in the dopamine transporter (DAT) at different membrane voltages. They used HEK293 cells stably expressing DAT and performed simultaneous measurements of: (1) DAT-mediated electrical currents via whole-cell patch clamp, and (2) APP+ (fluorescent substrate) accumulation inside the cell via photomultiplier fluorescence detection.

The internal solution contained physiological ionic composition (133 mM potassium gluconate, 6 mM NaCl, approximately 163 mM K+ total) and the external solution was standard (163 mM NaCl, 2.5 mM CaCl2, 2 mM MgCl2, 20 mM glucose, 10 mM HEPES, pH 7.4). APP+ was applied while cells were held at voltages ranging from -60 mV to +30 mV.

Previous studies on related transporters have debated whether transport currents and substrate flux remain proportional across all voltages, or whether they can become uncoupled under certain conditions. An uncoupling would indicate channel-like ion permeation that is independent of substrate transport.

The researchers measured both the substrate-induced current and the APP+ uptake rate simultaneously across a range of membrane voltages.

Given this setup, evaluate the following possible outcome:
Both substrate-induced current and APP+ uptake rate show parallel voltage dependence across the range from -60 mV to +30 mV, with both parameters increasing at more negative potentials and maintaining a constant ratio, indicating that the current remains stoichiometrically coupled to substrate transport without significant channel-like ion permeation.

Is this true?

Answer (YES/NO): NO